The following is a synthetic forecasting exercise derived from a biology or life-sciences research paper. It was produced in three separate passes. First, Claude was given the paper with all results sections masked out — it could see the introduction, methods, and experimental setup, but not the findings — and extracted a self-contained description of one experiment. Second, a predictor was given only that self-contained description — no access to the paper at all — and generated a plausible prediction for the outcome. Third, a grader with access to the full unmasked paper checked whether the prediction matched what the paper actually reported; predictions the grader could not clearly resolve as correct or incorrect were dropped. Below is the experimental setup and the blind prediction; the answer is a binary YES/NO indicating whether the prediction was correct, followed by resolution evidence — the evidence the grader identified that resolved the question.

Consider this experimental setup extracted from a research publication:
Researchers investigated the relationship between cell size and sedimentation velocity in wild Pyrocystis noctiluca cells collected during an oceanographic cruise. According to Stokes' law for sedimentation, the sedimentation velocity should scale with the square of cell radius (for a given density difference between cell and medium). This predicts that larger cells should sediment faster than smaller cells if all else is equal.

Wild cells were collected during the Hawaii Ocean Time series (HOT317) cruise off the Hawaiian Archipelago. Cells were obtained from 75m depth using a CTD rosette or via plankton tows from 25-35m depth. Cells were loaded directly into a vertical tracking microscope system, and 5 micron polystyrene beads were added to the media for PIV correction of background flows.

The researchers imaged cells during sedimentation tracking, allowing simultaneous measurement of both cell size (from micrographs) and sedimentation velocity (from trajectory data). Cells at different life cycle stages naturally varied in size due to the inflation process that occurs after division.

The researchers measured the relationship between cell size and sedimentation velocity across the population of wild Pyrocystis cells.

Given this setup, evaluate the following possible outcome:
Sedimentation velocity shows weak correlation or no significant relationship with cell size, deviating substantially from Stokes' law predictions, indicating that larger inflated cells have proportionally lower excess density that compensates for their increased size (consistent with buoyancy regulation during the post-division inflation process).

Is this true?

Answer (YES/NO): NO